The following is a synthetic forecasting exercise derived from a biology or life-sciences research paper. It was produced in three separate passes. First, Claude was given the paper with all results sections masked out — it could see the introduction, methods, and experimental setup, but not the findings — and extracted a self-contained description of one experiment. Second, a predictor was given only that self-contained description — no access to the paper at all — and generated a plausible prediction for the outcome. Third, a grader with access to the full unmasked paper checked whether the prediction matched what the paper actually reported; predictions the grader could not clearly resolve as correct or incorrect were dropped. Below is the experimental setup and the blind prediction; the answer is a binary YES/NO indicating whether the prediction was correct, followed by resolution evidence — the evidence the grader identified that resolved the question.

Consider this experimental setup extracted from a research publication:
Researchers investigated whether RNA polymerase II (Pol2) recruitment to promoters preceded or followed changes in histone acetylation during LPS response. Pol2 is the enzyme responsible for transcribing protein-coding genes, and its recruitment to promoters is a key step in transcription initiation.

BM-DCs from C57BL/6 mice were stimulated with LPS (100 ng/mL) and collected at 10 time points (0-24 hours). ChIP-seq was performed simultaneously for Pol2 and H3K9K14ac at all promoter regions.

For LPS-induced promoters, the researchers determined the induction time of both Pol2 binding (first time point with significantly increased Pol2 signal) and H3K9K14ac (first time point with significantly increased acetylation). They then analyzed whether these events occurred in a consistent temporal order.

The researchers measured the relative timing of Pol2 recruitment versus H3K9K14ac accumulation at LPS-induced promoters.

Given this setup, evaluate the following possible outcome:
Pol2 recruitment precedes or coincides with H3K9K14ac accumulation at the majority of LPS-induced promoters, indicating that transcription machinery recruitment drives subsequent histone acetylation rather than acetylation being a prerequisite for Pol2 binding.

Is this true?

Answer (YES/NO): NO